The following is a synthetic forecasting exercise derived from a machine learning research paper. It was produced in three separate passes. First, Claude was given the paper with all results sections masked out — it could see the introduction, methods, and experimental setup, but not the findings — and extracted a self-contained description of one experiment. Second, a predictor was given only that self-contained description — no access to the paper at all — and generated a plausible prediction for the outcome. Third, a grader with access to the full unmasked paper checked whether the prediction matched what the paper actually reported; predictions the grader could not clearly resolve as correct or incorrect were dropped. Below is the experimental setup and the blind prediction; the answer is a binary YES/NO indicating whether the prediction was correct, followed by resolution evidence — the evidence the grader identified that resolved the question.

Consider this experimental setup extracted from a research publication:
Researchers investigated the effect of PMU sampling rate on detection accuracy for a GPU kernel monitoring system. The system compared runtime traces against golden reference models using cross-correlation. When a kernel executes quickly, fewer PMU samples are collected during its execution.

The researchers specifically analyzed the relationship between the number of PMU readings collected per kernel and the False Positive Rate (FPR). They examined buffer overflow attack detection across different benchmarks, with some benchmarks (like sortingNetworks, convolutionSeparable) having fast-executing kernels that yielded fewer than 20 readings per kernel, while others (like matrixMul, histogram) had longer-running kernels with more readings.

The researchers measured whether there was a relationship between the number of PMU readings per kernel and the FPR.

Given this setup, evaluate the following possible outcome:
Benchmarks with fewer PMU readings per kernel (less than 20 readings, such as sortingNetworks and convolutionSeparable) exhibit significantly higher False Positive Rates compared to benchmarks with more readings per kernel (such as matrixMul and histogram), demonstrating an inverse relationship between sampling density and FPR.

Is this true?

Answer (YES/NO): YES